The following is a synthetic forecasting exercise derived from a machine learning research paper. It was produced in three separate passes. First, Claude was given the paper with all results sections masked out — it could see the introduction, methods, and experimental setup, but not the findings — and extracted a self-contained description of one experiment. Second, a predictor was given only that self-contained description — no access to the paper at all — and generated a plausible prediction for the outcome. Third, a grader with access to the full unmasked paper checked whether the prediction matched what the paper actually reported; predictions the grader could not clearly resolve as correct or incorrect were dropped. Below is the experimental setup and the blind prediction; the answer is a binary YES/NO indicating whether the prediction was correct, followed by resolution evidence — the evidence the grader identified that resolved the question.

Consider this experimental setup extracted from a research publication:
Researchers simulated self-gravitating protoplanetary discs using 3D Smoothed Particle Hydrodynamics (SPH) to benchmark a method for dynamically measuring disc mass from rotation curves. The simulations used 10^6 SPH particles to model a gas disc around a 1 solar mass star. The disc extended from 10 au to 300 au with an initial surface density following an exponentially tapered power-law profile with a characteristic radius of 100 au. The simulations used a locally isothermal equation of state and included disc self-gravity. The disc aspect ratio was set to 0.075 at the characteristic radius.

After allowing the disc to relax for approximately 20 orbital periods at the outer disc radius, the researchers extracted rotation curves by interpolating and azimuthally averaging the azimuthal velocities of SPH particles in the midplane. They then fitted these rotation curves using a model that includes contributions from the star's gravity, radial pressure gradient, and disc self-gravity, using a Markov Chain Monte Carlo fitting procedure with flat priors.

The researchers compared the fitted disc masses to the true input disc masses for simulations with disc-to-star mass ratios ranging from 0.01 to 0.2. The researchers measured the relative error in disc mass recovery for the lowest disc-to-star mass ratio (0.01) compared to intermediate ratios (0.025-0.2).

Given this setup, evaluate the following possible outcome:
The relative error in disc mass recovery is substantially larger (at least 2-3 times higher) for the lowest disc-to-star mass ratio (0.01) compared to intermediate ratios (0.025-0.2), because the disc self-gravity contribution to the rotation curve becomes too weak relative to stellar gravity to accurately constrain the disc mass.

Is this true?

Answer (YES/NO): YES